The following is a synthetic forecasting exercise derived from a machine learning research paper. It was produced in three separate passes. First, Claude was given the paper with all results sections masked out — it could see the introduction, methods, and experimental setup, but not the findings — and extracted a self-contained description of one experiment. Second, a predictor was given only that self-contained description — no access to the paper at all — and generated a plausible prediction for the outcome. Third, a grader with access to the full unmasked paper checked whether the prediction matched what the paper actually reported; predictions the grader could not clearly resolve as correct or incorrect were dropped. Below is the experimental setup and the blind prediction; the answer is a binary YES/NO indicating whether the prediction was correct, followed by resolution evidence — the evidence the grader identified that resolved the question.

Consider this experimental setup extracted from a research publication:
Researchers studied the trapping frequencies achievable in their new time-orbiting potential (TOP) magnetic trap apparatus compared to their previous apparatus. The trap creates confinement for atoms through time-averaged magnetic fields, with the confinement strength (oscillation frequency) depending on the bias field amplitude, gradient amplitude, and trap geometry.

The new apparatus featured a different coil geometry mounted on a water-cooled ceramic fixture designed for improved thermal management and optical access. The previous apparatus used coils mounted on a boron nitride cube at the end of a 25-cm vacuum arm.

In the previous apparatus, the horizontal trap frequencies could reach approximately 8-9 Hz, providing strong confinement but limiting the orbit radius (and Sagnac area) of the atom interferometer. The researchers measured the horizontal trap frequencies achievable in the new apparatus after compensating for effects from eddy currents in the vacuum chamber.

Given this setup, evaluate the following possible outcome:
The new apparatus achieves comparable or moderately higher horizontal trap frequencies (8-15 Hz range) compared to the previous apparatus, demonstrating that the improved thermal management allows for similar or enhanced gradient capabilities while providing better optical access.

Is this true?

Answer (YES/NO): NO